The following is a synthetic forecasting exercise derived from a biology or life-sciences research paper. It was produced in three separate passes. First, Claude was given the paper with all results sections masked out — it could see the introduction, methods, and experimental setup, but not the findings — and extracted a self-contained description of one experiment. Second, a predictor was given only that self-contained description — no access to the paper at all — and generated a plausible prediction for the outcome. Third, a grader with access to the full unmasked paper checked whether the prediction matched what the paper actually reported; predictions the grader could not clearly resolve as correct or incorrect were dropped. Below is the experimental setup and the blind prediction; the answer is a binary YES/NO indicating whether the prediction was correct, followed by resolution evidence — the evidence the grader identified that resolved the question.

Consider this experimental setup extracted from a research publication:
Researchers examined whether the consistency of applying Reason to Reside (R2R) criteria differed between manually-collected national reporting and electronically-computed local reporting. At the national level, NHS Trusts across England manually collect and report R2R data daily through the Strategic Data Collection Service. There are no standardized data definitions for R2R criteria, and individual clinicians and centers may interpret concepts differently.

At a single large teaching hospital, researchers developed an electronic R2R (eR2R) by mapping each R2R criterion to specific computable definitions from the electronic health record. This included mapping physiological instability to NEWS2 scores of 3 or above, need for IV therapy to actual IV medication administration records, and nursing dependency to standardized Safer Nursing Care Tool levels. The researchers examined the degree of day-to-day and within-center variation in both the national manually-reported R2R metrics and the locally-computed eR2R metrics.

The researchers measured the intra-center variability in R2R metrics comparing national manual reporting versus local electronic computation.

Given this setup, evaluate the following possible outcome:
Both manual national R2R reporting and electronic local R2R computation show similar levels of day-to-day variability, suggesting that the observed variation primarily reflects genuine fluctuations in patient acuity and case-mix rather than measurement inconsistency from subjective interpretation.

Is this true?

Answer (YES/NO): NO